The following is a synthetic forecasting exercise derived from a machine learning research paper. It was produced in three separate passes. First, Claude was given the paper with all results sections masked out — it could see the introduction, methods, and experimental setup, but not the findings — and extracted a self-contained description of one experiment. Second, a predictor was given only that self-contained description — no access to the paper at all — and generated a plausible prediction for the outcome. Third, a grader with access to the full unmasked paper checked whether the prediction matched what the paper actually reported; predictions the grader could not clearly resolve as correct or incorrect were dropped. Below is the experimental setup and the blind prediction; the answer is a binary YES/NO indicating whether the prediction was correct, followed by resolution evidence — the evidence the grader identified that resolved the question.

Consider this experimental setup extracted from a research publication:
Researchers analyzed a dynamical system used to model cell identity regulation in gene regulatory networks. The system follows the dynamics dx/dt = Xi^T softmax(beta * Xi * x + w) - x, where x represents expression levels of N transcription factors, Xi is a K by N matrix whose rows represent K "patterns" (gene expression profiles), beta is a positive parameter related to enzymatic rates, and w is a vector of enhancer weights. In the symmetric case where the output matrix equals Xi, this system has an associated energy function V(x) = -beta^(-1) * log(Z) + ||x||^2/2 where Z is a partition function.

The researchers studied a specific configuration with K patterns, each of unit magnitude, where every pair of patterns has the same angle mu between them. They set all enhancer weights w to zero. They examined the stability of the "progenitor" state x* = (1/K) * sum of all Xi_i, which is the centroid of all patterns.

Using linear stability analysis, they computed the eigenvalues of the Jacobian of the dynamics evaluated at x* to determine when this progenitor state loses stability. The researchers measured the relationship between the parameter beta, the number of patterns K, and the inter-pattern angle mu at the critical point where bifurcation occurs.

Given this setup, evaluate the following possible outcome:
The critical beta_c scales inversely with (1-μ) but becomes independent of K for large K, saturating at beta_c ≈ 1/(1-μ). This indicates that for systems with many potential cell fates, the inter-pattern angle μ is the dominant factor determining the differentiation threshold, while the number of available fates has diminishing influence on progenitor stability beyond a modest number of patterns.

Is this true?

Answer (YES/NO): NO